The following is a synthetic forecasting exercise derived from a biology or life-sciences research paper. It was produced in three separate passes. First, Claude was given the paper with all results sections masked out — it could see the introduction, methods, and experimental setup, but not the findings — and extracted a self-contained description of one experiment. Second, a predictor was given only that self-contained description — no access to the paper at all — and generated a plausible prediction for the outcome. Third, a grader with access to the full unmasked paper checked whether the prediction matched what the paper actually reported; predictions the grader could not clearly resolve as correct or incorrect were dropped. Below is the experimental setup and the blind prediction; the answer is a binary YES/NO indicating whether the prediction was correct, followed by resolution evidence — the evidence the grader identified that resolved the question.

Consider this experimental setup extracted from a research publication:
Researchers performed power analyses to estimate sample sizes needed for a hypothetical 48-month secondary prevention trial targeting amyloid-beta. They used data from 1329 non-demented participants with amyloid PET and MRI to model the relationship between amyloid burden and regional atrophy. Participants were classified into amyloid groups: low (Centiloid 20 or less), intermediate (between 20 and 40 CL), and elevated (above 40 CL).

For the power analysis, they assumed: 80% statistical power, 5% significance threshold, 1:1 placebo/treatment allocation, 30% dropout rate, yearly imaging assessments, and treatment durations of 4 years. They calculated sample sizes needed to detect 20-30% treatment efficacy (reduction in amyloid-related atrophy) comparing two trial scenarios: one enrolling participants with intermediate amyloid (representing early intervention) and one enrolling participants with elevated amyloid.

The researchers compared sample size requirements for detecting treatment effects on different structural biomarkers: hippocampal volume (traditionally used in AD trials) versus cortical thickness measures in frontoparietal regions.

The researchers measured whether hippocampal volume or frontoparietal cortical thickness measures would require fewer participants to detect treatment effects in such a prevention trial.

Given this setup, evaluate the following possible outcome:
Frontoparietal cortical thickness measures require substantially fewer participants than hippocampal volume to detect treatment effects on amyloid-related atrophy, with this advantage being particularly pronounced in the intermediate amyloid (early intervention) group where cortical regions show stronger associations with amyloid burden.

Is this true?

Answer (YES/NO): NO